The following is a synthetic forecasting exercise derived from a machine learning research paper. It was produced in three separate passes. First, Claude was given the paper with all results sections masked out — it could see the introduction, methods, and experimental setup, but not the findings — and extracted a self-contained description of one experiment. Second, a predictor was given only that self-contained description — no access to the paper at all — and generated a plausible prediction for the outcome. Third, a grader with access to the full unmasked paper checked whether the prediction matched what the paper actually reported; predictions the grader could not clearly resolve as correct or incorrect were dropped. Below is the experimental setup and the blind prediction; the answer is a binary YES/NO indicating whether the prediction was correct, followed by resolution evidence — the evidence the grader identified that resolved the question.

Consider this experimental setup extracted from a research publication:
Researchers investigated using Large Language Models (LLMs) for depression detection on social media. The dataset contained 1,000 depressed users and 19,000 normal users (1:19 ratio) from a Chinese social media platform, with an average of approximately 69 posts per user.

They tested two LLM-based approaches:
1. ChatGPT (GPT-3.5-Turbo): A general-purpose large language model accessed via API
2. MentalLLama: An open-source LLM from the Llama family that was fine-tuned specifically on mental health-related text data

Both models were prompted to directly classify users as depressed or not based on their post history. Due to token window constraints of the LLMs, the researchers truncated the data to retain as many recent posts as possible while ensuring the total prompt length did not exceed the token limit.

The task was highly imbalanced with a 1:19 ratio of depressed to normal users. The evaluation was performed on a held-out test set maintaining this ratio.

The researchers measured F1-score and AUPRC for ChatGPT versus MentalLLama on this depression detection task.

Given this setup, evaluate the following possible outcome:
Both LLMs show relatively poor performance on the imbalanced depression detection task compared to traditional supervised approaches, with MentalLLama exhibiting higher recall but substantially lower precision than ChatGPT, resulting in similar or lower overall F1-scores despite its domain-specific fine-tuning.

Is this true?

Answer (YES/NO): NO